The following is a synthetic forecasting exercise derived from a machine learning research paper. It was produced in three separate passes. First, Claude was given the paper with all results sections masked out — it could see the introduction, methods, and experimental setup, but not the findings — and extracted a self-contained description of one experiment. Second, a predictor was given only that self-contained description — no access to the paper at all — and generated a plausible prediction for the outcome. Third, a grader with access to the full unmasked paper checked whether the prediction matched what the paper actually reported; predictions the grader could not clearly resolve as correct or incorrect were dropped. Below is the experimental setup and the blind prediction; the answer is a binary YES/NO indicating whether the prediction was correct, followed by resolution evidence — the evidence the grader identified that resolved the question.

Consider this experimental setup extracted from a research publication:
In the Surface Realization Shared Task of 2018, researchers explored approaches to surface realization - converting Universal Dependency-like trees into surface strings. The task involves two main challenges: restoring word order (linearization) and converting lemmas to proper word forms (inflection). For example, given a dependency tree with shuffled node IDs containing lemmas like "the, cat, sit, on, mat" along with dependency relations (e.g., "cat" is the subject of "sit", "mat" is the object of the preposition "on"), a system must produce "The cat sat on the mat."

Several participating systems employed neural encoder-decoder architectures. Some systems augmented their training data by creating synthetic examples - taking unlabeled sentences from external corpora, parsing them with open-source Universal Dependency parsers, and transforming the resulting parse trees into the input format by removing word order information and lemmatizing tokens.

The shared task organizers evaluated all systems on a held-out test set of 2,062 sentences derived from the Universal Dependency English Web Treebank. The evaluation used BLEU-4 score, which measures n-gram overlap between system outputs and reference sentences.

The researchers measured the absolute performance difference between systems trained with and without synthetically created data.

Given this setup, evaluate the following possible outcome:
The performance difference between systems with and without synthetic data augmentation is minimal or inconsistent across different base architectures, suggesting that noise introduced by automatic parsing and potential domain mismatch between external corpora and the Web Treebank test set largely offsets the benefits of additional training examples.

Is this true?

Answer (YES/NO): NO